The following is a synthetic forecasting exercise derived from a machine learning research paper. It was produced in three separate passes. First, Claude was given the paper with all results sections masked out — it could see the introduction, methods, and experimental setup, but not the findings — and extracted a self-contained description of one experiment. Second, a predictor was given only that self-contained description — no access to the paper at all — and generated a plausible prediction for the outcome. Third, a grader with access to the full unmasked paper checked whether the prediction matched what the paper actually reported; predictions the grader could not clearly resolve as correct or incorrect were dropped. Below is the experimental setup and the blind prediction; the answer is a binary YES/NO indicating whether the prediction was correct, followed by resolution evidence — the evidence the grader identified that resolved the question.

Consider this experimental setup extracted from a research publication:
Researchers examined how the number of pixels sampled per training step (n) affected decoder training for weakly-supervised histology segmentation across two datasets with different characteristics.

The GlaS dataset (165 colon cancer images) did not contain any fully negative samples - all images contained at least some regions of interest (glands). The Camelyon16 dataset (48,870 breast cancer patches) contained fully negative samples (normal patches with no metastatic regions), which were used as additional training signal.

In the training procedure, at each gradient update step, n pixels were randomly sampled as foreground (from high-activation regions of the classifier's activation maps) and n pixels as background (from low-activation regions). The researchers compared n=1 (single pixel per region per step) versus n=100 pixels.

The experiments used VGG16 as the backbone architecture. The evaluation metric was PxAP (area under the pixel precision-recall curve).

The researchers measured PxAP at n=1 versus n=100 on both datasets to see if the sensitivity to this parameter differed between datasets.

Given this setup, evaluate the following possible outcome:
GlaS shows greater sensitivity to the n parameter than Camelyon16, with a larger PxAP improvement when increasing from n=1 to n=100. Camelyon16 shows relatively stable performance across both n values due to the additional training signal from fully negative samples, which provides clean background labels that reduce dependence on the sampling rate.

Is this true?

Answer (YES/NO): NO